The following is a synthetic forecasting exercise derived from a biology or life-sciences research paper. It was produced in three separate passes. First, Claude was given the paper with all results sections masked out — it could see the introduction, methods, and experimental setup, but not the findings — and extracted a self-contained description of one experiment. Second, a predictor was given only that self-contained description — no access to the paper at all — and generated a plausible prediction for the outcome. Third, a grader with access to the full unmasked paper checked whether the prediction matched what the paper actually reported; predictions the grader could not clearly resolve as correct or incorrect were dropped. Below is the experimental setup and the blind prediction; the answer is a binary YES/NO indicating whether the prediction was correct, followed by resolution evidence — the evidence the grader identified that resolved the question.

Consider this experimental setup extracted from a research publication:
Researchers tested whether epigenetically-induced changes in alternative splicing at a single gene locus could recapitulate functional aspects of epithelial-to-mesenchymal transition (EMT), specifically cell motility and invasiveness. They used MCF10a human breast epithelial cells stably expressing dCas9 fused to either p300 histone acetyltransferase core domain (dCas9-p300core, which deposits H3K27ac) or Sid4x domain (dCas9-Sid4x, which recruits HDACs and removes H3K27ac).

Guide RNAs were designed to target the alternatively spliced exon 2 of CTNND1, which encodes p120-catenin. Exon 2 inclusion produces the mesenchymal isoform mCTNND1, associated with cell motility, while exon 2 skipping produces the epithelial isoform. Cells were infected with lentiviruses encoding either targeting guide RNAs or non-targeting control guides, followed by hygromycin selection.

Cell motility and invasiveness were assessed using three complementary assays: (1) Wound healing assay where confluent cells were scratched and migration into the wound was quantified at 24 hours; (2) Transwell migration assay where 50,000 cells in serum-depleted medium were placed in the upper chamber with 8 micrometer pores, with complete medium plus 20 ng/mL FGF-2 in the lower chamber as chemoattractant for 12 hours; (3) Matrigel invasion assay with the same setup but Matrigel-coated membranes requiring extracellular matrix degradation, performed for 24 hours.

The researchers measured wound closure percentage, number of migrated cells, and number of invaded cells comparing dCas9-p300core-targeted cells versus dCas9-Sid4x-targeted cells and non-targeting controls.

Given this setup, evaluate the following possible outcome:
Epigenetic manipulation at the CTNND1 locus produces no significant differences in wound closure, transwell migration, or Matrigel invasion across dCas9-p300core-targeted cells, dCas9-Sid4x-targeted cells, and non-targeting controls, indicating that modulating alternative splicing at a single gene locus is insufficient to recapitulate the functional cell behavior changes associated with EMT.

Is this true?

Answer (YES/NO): NO